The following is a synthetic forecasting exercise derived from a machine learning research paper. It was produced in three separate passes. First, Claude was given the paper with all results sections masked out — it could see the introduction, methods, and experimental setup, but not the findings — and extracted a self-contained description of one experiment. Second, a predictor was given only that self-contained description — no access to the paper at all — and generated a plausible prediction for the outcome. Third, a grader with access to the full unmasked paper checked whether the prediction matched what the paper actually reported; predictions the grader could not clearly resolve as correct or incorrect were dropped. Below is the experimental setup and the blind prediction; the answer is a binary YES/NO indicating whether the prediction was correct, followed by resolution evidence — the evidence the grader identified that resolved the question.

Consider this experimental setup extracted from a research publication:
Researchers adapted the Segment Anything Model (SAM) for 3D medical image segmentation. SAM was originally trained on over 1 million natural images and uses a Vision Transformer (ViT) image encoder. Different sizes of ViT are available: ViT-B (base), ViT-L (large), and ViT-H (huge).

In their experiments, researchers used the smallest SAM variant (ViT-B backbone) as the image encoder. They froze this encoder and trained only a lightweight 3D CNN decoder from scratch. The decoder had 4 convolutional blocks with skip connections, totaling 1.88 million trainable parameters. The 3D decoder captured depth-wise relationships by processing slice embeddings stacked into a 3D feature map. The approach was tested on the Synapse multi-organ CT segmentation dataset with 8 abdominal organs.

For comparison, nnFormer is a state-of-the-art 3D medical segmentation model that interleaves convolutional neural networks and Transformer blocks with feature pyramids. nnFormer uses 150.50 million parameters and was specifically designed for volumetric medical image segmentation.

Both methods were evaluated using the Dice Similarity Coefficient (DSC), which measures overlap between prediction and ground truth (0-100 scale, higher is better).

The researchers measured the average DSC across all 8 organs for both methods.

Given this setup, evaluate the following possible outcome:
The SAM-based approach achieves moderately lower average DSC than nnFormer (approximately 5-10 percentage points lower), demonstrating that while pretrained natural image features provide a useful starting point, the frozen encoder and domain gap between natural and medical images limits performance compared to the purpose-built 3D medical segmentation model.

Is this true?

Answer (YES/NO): YES